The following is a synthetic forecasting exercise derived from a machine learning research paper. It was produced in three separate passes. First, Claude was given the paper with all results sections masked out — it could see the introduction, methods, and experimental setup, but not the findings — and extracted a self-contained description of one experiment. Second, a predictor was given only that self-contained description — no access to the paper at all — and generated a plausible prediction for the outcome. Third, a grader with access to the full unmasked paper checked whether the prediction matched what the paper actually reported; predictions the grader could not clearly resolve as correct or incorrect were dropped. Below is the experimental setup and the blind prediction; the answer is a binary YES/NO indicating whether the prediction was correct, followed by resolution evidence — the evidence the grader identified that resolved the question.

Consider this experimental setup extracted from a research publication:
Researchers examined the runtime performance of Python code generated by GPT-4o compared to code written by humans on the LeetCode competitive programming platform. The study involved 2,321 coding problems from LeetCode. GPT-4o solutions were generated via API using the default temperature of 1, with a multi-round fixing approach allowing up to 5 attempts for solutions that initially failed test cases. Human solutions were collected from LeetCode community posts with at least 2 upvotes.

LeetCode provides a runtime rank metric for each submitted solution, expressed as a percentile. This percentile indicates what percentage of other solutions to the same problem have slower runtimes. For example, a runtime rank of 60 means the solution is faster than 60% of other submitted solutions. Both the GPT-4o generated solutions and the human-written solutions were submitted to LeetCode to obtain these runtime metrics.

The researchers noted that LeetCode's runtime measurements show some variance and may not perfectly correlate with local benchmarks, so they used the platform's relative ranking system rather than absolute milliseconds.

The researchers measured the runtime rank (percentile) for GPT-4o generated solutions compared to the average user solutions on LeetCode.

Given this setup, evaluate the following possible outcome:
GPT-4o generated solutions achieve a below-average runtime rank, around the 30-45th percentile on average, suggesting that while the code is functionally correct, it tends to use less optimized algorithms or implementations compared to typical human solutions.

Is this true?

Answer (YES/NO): NO